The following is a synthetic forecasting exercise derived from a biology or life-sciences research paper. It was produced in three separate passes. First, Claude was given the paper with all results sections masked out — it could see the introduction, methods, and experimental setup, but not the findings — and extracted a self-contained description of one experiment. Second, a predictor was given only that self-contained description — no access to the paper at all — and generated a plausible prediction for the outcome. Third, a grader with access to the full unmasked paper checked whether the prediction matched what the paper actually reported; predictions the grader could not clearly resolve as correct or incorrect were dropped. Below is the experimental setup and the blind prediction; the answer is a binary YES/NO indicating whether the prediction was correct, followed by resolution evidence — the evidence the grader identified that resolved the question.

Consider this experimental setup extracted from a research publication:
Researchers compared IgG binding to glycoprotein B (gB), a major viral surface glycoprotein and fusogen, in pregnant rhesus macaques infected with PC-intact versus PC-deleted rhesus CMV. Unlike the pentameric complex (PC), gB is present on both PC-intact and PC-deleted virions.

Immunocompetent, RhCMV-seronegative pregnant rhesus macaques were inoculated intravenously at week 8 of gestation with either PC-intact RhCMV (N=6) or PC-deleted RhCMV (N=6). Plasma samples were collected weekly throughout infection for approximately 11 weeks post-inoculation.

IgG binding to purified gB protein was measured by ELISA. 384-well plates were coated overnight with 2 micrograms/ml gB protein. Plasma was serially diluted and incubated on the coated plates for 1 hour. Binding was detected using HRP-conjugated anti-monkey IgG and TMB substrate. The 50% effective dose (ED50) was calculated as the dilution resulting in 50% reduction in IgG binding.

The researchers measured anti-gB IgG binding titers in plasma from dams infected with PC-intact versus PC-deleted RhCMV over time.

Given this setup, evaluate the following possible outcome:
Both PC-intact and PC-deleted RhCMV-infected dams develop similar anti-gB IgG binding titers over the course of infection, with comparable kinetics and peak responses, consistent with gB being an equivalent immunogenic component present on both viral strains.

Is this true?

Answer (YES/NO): NO